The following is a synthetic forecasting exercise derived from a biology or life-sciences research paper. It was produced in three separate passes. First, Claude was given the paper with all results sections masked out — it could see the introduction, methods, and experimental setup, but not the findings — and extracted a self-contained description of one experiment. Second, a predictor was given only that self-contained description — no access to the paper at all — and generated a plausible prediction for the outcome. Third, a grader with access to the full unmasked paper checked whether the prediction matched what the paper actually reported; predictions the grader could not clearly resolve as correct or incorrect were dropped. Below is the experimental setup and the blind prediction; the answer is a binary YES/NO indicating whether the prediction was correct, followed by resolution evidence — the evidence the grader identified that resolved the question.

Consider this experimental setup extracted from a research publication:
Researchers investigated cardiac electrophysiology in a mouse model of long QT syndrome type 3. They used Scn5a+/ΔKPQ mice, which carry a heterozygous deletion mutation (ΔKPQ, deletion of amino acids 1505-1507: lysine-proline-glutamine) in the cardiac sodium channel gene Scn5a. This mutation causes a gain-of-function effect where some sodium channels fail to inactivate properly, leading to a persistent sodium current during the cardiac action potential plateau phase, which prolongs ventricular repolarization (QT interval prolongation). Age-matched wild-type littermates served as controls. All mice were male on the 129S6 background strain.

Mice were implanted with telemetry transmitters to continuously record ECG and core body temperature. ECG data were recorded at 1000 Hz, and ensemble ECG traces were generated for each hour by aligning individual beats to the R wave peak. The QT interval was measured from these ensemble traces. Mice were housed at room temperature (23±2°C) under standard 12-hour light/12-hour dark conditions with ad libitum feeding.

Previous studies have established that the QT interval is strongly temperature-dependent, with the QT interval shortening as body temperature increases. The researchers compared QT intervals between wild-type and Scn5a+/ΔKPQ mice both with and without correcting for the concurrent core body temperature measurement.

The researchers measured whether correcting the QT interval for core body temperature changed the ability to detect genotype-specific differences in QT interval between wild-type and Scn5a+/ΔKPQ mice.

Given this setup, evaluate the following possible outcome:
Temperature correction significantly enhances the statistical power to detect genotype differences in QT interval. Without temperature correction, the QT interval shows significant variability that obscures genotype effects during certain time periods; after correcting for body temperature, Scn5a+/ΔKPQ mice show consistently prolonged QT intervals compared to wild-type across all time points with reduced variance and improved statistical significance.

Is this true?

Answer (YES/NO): NO